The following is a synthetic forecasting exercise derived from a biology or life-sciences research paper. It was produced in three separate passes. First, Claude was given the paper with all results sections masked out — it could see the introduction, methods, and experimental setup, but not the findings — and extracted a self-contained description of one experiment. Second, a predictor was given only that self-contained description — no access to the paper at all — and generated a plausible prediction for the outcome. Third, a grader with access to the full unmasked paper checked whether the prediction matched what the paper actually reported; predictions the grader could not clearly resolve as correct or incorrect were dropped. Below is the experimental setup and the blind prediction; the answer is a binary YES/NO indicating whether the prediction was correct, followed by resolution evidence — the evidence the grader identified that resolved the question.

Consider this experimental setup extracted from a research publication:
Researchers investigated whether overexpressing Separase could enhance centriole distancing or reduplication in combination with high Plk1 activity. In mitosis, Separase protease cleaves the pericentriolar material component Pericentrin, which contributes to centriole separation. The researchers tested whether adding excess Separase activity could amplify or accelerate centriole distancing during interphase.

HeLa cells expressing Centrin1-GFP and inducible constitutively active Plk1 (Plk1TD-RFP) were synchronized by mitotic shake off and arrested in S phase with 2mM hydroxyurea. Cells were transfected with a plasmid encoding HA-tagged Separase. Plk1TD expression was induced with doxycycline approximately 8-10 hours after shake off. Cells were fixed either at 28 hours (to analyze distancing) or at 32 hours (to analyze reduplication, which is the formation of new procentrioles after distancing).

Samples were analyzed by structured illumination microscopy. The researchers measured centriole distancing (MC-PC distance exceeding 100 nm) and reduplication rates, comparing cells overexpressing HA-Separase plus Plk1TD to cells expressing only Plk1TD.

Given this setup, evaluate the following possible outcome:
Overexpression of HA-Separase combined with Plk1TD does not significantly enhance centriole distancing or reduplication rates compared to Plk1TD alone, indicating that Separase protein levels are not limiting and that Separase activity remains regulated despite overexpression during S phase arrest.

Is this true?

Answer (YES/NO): YES